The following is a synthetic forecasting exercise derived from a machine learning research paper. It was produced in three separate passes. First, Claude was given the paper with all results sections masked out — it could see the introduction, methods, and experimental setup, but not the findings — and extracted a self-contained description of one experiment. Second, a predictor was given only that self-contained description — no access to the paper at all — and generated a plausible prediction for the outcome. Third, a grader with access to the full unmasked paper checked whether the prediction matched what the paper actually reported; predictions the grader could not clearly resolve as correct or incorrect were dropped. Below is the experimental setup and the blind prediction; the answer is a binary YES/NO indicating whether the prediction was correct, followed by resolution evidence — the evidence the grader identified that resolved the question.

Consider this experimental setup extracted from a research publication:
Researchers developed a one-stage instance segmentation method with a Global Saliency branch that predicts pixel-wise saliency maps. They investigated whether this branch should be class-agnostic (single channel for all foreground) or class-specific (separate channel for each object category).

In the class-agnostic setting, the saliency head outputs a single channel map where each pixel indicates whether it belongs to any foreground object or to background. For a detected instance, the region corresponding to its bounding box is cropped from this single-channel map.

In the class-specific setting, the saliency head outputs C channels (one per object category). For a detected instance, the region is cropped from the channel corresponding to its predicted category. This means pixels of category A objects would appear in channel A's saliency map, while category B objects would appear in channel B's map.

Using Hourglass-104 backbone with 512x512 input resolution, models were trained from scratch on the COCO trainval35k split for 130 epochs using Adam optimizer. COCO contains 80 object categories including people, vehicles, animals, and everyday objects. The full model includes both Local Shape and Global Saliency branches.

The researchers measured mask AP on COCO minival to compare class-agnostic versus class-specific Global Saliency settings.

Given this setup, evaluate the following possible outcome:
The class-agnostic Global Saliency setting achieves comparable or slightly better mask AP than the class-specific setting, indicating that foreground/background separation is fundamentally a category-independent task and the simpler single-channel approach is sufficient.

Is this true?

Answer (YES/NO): NO